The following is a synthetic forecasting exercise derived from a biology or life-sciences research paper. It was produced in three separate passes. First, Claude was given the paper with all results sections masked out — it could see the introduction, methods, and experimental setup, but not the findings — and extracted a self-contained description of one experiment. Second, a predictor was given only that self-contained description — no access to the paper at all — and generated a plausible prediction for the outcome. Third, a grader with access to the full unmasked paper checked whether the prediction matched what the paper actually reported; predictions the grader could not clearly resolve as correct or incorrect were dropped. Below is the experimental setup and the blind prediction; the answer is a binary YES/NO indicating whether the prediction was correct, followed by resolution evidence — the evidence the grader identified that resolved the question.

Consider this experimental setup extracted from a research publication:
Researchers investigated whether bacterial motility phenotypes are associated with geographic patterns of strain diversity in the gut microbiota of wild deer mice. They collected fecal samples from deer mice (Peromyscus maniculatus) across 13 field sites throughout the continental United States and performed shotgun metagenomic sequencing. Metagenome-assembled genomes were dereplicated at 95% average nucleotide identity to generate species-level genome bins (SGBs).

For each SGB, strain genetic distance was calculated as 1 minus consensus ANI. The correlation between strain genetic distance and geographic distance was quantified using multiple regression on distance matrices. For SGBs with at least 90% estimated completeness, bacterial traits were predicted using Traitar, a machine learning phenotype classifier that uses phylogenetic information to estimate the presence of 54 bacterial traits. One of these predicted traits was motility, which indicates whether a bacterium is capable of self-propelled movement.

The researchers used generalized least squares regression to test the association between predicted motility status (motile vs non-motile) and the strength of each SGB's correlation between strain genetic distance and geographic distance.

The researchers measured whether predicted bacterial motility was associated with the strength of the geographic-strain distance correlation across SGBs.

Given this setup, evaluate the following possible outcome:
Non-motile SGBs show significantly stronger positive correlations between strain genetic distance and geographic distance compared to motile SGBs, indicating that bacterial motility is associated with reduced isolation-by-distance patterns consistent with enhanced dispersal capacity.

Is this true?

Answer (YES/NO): NO